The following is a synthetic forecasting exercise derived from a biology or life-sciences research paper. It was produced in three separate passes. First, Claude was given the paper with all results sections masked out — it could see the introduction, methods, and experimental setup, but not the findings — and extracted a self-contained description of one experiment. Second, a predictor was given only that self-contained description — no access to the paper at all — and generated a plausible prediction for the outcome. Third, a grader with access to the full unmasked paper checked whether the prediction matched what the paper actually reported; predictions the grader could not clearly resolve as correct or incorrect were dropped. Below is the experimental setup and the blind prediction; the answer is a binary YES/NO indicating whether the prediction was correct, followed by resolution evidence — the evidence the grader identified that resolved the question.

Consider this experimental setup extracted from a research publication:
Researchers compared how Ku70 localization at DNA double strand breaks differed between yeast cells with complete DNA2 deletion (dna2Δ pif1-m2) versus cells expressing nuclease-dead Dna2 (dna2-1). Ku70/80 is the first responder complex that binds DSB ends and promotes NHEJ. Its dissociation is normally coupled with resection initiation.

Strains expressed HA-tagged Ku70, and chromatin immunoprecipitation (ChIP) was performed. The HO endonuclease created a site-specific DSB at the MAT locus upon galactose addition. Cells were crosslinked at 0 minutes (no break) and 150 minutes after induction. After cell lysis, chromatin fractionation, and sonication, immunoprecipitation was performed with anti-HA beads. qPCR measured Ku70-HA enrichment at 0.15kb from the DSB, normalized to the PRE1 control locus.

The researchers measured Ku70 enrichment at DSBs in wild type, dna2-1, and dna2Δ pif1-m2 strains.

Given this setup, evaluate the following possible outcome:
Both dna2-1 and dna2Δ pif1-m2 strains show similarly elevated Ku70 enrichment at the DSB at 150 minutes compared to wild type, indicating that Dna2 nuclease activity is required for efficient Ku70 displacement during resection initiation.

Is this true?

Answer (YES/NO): NO